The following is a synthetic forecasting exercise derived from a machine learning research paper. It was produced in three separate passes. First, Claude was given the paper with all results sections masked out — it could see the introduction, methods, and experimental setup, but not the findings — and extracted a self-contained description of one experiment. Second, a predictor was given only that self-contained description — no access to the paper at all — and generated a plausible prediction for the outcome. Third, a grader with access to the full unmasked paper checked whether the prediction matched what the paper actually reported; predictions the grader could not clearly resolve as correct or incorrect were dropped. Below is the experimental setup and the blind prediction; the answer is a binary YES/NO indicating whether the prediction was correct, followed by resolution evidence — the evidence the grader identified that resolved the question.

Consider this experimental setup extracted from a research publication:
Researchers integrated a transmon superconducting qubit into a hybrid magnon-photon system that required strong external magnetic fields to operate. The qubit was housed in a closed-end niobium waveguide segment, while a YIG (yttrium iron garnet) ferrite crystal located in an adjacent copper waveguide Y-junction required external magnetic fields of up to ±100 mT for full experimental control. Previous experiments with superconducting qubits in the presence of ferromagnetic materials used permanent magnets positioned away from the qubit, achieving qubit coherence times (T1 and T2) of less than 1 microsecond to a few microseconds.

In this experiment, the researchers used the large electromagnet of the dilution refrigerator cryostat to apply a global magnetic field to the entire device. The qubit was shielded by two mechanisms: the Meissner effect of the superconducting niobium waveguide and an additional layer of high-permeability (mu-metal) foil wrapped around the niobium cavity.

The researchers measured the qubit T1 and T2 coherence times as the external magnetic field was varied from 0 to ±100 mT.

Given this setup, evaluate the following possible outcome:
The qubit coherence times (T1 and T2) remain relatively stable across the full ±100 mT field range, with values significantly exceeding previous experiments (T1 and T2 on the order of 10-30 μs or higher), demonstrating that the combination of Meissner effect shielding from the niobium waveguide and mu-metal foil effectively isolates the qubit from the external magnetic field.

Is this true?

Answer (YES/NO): NO